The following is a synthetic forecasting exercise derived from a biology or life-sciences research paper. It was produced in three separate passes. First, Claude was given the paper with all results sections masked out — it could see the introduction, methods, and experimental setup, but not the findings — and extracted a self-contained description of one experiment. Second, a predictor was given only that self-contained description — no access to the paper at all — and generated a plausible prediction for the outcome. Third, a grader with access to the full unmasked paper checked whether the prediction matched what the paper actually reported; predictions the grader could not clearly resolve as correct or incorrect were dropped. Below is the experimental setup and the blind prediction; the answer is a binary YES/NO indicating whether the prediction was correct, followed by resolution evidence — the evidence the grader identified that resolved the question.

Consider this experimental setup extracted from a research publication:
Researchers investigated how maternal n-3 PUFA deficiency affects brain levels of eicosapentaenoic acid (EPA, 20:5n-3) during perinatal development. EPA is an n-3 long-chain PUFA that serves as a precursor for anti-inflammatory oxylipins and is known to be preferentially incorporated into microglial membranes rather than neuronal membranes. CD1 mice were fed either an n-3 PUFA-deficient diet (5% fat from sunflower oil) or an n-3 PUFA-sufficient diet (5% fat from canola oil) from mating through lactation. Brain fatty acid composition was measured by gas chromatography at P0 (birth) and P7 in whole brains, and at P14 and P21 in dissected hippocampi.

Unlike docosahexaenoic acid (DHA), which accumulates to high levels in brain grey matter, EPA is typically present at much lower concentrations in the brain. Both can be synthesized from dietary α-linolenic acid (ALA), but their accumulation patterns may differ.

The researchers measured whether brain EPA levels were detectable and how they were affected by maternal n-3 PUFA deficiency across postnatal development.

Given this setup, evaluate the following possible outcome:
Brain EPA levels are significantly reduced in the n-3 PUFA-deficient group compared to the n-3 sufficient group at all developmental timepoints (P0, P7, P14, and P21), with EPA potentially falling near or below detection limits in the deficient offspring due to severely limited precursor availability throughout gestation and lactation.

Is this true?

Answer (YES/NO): NO